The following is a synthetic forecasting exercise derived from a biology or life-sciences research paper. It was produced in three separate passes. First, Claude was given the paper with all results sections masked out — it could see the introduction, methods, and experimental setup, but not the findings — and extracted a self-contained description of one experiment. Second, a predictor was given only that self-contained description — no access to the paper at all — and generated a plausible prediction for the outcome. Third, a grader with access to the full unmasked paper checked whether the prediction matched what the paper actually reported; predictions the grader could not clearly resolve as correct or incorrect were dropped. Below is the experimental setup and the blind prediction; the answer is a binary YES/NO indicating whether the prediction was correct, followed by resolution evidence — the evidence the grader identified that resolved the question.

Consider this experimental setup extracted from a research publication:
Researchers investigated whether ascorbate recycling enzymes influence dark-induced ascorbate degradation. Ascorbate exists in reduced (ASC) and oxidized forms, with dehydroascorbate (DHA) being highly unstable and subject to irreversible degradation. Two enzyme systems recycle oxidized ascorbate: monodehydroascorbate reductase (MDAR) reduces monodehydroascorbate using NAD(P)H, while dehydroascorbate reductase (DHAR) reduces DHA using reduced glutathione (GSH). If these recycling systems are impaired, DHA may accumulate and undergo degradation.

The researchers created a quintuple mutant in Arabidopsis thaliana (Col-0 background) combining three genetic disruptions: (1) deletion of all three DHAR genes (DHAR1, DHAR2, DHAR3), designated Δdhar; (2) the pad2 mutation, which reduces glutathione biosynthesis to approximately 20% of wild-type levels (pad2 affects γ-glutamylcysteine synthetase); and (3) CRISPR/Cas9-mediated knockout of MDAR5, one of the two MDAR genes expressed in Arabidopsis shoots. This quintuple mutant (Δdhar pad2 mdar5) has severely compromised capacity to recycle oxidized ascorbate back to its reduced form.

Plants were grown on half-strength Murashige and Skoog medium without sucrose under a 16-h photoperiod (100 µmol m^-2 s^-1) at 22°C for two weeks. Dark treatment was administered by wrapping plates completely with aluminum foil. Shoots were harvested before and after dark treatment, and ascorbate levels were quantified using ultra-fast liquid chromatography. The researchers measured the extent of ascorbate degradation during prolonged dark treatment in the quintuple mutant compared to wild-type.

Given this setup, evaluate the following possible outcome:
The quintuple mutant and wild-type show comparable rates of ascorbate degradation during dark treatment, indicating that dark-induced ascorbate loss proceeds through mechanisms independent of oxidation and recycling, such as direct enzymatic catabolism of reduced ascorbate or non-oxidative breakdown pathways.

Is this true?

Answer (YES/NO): YES